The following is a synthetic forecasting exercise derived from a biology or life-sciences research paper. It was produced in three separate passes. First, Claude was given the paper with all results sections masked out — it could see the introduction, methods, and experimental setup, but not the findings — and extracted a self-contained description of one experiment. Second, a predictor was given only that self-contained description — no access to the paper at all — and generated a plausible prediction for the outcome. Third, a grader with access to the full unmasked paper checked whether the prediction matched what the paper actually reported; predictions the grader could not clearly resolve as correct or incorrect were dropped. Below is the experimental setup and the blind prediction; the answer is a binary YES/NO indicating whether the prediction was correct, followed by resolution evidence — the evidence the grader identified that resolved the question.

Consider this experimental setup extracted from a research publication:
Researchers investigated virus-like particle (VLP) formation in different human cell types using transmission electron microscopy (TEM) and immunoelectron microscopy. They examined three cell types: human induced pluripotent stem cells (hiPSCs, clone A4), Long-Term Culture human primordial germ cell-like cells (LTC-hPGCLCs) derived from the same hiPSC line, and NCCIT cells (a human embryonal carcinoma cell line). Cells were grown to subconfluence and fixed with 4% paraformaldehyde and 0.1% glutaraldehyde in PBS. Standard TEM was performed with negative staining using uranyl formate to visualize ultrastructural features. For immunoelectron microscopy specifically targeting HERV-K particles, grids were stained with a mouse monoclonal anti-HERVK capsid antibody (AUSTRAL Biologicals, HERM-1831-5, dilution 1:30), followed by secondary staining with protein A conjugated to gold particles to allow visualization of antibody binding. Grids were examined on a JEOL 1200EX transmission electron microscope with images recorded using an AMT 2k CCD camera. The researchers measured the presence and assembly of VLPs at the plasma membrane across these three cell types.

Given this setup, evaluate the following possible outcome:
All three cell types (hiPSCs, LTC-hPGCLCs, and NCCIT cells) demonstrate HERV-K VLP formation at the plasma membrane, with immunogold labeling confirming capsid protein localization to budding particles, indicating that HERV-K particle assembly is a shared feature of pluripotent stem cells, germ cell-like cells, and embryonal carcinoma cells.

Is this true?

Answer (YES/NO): NO